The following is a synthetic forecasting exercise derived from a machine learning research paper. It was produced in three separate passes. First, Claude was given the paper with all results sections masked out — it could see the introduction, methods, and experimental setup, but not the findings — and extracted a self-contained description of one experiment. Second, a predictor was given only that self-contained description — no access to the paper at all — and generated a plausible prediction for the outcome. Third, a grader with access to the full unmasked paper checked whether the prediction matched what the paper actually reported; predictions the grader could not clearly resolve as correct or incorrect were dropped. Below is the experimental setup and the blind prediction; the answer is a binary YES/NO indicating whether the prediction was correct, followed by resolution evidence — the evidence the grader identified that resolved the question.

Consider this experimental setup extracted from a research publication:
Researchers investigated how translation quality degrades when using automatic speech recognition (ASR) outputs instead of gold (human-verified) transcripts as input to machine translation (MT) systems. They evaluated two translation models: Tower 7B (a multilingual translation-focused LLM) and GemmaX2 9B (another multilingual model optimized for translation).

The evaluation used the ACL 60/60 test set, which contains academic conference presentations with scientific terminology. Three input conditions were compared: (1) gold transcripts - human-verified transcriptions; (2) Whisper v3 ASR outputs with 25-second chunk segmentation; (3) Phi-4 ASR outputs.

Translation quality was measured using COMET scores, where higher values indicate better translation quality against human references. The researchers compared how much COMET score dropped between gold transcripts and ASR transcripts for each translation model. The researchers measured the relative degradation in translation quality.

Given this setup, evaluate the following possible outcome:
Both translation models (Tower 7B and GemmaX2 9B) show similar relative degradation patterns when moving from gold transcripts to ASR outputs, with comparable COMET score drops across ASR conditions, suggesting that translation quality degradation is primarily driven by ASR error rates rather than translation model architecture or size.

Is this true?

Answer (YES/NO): NO